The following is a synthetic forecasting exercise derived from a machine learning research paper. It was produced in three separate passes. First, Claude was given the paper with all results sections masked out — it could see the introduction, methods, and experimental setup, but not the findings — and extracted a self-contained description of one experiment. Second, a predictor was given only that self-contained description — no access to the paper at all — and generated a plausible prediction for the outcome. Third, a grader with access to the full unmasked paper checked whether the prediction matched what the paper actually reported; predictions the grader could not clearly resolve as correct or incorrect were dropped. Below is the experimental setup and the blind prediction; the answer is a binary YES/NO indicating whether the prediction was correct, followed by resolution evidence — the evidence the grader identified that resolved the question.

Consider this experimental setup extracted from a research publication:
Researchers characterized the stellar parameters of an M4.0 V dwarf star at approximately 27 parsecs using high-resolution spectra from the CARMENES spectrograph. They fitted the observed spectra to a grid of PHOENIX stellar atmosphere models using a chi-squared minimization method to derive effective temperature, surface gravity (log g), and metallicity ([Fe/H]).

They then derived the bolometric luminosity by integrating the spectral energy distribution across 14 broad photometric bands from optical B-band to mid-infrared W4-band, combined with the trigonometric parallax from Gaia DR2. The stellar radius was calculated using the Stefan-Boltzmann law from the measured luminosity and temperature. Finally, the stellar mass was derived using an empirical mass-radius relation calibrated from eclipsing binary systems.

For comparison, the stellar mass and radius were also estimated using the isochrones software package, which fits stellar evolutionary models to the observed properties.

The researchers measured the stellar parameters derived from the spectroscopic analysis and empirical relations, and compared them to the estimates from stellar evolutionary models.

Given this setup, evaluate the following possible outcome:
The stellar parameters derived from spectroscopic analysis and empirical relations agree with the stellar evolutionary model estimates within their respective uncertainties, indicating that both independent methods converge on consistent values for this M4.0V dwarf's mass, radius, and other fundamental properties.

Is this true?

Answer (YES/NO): YES